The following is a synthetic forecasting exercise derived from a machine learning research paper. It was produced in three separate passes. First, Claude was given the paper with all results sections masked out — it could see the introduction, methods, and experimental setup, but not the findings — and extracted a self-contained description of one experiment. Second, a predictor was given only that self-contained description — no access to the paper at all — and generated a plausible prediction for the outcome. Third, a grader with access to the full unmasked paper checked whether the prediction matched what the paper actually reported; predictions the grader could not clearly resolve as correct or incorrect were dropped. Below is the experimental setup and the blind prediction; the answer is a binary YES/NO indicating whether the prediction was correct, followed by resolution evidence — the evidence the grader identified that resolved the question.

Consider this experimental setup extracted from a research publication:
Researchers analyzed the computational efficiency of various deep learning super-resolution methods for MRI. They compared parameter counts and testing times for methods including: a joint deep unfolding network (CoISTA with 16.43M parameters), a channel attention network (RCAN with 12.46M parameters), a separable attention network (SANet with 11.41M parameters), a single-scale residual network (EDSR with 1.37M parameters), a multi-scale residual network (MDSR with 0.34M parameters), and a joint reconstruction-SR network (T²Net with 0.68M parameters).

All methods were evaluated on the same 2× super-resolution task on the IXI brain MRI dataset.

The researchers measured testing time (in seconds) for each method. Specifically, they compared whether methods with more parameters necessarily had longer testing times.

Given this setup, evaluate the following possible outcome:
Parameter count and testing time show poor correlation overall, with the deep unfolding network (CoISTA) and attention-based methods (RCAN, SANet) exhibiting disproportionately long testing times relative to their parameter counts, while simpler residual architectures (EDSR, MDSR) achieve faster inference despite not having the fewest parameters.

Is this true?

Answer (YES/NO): NO